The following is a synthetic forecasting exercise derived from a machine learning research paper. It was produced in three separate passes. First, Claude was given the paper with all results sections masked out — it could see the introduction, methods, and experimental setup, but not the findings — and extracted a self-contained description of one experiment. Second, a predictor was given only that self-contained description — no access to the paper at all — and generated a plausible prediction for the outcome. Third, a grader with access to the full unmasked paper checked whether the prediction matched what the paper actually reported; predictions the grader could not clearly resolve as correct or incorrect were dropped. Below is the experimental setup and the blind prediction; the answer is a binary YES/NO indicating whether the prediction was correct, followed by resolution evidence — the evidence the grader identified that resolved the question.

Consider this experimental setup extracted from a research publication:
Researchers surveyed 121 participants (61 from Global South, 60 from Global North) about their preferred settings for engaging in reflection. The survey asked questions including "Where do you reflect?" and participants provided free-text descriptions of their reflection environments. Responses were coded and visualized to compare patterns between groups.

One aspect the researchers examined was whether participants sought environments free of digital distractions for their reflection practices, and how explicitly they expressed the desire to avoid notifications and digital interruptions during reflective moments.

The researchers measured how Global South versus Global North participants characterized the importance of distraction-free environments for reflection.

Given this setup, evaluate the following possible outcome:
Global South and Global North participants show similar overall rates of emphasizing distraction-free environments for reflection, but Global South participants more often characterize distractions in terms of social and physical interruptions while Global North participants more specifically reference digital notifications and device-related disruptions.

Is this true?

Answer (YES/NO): NO